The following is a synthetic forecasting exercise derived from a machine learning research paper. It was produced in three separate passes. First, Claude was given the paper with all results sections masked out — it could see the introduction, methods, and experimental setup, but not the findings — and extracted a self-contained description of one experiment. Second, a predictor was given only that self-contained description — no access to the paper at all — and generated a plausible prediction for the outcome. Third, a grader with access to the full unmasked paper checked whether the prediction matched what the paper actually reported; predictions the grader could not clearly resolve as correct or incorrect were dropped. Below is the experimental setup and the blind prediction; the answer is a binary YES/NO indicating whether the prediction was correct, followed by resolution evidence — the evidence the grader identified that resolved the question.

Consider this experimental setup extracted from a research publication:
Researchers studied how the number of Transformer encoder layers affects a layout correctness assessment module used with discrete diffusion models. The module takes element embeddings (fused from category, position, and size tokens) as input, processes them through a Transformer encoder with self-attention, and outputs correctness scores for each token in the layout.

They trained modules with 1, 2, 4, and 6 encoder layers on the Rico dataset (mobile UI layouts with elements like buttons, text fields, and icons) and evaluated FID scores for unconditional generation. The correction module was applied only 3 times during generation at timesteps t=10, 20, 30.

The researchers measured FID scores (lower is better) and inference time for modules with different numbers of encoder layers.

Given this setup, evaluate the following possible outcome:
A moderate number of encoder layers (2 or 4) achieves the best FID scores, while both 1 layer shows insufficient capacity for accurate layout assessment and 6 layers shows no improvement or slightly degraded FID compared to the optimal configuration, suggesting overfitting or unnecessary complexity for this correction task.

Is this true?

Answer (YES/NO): YES